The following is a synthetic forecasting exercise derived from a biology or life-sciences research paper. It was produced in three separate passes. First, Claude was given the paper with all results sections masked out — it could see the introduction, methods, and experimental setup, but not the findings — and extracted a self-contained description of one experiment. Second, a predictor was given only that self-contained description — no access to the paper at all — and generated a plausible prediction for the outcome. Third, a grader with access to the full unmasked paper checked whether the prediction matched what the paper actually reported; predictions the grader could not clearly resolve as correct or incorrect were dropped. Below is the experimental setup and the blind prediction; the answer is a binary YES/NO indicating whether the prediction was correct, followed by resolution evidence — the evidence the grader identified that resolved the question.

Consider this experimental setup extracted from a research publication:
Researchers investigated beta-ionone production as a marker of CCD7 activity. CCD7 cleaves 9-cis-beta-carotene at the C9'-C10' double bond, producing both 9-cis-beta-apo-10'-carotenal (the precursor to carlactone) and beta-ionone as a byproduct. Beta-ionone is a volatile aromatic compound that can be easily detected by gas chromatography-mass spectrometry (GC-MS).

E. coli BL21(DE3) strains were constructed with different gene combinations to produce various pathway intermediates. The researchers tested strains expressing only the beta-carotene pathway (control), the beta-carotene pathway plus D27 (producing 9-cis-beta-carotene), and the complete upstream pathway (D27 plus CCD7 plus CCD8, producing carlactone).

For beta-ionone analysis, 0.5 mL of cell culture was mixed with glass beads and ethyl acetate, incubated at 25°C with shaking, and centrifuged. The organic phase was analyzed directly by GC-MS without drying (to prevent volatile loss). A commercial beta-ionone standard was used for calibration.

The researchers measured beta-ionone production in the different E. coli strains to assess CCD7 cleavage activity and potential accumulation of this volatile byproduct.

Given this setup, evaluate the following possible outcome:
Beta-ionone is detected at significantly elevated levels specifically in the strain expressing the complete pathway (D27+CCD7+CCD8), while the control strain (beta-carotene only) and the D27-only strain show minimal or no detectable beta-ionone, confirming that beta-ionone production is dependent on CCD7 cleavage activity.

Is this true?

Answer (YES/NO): YES